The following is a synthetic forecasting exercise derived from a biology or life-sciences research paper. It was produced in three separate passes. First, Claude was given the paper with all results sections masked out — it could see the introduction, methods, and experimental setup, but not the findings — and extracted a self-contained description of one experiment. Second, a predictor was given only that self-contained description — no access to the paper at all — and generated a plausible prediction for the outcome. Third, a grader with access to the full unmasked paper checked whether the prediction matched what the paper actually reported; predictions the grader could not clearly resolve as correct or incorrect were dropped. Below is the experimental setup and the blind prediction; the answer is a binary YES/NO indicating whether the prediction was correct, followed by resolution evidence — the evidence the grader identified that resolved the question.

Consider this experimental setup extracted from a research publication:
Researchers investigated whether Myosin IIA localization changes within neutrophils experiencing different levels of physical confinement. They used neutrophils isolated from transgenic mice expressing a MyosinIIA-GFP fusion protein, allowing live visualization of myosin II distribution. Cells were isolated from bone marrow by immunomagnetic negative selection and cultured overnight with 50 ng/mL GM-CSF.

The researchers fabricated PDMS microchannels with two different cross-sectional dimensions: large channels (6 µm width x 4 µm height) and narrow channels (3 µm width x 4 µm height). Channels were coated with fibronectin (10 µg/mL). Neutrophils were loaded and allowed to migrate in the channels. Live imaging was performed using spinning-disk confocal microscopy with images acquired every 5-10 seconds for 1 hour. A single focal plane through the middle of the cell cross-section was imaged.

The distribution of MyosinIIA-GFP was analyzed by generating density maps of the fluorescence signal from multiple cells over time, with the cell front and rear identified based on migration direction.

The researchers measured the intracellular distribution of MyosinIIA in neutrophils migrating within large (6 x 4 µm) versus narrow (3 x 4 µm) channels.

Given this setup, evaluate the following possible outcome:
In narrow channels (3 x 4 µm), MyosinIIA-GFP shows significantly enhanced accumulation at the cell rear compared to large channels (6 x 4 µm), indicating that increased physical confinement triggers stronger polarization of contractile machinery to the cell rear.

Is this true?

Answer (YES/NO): YES